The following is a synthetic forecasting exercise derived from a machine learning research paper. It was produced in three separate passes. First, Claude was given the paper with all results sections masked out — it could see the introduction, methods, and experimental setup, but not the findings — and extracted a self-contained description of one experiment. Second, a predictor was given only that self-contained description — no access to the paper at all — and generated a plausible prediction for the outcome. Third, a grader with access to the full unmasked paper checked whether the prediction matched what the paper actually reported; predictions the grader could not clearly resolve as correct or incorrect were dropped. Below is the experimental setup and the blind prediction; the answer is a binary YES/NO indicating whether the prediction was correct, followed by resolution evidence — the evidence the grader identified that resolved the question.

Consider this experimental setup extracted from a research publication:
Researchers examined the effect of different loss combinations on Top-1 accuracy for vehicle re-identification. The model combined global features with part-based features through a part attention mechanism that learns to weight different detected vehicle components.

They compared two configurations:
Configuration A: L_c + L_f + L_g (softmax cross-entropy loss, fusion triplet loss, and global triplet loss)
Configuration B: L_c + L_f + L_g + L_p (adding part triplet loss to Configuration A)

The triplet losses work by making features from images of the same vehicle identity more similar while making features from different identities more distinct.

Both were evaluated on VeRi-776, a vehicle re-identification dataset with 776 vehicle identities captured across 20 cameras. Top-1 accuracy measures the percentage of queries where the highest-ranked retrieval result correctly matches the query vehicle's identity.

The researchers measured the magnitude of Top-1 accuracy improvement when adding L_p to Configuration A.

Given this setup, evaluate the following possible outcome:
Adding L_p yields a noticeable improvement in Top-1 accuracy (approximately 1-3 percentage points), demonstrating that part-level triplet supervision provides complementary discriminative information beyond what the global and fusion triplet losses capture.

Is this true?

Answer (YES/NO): YES